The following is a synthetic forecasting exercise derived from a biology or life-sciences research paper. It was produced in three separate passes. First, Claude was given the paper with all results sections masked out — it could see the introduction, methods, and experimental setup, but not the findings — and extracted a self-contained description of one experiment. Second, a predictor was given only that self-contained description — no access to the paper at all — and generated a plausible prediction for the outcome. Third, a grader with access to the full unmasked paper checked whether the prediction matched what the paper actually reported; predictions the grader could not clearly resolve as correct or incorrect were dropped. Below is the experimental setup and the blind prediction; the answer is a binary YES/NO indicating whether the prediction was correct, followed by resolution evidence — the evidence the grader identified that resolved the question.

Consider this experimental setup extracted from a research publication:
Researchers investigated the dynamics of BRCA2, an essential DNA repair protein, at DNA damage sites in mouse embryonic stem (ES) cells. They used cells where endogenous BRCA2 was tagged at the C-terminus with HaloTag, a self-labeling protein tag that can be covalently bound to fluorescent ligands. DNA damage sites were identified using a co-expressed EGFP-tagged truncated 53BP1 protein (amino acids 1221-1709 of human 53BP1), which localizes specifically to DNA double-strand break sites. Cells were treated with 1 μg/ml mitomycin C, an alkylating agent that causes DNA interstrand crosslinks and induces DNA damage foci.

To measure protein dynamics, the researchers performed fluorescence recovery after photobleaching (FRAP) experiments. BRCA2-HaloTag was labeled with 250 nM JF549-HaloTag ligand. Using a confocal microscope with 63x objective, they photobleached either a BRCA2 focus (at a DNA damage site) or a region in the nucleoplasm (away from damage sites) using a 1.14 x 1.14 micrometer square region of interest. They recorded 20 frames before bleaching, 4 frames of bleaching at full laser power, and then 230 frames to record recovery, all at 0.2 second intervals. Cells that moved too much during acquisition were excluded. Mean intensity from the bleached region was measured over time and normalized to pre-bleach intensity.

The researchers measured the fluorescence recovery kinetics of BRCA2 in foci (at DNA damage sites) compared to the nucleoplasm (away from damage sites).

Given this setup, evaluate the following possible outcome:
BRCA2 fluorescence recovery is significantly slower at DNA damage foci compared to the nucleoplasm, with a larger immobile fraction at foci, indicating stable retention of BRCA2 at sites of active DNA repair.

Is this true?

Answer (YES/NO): YES